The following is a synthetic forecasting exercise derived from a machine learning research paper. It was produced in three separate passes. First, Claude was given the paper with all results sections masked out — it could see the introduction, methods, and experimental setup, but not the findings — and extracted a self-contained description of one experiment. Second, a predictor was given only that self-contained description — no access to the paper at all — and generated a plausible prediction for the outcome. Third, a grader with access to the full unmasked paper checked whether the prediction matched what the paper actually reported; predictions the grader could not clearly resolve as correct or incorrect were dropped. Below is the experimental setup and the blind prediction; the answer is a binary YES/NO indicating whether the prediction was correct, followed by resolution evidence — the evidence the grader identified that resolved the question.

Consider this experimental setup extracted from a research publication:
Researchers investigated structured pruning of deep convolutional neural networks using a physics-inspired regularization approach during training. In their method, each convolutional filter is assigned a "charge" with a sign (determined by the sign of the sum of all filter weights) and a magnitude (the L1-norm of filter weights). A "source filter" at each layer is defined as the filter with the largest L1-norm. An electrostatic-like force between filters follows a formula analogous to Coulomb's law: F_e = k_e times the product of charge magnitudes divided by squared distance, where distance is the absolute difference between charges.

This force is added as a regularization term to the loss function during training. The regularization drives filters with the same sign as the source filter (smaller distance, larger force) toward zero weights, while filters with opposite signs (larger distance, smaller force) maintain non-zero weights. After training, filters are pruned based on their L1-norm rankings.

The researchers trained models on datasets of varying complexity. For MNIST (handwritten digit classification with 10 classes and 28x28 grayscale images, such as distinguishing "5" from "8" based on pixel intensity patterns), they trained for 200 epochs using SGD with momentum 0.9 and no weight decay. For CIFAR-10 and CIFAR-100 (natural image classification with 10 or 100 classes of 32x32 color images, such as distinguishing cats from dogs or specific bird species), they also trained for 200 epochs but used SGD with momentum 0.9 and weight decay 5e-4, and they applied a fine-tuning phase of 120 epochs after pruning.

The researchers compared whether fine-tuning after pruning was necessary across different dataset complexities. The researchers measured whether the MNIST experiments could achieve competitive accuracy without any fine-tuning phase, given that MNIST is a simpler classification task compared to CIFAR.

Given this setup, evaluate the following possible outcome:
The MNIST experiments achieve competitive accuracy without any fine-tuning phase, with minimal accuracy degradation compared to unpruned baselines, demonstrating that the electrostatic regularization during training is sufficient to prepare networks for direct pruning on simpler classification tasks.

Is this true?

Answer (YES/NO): NO